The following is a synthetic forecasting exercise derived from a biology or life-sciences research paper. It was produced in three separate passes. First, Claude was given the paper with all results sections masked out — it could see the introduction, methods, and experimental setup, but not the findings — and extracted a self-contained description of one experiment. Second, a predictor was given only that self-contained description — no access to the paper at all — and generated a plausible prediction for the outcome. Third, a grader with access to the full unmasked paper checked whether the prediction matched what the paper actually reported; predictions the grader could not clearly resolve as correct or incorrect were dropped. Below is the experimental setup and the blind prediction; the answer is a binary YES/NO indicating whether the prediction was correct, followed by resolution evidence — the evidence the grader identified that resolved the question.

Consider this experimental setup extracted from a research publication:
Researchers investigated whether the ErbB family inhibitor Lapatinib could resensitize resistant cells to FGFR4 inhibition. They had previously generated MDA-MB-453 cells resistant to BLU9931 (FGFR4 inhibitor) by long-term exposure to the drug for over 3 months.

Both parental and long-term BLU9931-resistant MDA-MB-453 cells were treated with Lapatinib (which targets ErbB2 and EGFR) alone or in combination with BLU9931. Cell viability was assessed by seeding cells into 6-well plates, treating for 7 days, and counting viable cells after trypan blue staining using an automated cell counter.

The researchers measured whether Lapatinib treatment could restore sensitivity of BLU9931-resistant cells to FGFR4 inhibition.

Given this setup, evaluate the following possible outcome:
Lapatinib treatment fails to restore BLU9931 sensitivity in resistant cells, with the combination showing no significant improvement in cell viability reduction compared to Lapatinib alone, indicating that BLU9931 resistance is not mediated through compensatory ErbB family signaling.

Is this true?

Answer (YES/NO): NO